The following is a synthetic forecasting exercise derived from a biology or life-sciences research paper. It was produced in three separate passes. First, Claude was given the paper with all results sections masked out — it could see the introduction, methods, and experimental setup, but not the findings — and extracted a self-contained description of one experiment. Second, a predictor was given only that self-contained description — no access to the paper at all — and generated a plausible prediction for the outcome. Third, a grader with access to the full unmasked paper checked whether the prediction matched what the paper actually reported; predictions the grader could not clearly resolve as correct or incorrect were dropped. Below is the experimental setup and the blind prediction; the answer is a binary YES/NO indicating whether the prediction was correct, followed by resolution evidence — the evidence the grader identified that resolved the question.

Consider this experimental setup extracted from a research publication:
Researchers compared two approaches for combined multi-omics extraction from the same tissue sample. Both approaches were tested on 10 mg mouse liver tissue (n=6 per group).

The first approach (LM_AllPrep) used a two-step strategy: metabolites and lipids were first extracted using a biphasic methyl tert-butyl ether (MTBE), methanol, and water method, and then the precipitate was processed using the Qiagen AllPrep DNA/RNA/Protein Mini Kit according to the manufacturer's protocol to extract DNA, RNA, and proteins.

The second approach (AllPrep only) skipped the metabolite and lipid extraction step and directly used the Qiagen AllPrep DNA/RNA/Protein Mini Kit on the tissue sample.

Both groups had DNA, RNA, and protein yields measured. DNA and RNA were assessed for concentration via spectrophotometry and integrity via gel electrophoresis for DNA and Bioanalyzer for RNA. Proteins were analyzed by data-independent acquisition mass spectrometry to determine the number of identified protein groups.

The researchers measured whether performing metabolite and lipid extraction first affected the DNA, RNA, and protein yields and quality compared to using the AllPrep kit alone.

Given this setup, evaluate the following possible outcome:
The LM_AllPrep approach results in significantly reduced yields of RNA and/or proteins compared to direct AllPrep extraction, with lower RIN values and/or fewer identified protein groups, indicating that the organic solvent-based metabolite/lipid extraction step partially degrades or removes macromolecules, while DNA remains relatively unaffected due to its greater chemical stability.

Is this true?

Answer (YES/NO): YES